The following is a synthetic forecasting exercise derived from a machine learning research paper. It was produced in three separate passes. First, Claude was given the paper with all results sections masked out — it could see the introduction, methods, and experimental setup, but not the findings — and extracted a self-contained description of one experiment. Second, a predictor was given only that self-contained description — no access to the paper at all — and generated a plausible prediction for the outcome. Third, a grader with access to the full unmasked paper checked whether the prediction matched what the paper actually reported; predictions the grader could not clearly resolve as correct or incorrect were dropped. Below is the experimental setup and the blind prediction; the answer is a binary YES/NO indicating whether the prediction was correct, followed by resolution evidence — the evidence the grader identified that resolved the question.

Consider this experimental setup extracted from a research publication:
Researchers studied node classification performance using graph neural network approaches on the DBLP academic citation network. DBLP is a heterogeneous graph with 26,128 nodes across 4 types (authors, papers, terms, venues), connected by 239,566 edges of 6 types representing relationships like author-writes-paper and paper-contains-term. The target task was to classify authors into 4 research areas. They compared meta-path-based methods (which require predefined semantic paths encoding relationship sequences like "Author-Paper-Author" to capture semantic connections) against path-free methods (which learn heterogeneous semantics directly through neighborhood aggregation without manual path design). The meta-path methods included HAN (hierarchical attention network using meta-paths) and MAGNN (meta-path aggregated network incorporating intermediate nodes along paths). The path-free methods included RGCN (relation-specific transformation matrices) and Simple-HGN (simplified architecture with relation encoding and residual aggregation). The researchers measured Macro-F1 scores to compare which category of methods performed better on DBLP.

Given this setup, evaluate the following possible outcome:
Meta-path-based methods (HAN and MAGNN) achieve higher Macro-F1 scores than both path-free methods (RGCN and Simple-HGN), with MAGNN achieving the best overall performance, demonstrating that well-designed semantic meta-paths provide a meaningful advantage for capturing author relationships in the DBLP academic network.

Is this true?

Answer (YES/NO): NO